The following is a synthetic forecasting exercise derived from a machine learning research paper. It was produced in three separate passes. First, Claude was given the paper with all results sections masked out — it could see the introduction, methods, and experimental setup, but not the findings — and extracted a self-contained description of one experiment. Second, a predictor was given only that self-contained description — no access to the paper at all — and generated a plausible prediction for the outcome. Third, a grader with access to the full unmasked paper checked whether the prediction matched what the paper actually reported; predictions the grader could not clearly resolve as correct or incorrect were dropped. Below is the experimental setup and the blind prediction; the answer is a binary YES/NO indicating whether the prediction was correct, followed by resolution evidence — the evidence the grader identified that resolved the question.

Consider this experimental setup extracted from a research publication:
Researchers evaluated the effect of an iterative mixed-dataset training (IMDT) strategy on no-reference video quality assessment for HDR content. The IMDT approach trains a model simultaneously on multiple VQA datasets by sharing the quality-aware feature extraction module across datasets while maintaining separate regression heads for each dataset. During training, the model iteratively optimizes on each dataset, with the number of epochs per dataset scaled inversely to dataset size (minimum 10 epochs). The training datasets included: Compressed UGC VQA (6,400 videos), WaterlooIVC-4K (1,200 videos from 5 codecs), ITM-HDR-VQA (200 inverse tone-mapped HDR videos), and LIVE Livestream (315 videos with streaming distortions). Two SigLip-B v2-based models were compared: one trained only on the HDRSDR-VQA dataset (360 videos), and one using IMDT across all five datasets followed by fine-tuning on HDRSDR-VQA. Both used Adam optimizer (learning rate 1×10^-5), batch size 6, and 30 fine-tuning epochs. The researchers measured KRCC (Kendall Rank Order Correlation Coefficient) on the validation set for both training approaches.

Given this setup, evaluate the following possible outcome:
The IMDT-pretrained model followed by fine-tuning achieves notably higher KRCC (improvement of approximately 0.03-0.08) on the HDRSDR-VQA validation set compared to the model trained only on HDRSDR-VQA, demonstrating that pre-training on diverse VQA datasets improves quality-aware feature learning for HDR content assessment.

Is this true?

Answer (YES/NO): YES